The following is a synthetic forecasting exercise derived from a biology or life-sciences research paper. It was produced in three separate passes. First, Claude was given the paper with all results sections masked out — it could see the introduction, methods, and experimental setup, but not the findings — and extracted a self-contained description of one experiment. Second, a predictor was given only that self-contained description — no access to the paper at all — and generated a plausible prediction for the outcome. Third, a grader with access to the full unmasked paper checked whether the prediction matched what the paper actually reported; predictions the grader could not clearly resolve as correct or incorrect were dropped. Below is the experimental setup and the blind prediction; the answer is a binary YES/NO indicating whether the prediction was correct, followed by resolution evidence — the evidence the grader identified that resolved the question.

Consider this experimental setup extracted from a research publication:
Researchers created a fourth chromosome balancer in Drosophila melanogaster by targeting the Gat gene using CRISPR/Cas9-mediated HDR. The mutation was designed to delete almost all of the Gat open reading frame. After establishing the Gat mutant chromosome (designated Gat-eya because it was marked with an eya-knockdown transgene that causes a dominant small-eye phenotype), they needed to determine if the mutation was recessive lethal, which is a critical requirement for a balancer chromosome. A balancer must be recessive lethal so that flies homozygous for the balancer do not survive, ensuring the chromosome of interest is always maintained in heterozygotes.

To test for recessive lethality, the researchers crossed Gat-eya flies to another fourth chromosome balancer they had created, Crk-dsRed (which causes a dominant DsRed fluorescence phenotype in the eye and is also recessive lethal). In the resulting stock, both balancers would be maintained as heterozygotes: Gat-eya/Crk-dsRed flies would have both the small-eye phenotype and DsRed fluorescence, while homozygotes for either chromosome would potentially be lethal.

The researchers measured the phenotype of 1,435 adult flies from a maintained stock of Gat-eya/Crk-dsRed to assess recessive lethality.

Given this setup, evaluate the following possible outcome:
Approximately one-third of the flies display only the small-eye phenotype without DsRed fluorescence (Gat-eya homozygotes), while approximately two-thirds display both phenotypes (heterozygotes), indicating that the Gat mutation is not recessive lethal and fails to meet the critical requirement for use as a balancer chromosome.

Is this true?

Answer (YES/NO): NO